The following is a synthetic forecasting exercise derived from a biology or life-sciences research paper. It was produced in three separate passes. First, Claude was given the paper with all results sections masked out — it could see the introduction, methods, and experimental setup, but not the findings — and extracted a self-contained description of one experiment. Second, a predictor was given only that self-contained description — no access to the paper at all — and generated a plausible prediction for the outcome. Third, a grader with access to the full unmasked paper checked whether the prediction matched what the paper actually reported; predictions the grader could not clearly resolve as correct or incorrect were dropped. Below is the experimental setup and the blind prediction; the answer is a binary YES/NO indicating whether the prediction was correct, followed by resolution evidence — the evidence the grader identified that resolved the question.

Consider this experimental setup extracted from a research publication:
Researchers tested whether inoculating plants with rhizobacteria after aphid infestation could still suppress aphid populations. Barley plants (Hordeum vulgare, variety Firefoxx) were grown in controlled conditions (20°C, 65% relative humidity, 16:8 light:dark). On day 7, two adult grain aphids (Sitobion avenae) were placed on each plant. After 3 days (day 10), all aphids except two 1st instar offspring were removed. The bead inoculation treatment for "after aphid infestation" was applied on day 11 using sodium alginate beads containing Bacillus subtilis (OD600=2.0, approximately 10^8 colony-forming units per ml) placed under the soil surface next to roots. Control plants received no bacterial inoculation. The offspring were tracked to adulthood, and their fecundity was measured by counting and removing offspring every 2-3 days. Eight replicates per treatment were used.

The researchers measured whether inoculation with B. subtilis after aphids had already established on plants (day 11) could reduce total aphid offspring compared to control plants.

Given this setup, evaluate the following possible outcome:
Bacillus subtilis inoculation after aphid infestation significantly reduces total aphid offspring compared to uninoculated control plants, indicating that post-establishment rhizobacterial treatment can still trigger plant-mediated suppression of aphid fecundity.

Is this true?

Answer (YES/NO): YES